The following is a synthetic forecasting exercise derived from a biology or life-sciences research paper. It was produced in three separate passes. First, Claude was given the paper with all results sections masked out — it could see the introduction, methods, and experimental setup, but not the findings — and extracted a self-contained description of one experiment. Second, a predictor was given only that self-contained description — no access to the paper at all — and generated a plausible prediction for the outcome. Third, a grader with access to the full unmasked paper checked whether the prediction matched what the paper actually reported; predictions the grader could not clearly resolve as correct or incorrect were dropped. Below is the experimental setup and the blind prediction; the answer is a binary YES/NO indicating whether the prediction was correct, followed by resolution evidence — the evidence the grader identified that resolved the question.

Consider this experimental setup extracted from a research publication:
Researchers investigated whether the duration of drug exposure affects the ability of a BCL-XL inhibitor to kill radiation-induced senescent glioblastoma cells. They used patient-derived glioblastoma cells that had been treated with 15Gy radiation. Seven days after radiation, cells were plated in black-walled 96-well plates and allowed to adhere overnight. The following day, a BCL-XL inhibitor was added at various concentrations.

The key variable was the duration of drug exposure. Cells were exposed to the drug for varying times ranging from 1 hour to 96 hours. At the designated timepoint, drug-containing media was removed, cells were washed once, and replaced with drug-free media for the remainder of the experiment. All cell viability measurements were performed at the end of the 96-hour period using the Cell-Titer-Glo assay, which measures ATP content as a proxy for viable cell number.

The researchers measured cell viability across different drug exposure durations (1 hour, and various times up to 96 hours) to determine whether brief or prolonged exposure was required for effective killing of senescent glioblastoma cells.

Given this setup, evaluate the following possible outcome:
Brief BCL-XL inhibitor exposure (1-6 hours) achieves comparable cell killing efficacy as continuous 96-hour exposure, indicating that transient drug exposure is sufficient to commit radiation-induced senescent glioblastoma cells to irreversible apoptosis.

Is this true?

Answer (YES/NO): NO